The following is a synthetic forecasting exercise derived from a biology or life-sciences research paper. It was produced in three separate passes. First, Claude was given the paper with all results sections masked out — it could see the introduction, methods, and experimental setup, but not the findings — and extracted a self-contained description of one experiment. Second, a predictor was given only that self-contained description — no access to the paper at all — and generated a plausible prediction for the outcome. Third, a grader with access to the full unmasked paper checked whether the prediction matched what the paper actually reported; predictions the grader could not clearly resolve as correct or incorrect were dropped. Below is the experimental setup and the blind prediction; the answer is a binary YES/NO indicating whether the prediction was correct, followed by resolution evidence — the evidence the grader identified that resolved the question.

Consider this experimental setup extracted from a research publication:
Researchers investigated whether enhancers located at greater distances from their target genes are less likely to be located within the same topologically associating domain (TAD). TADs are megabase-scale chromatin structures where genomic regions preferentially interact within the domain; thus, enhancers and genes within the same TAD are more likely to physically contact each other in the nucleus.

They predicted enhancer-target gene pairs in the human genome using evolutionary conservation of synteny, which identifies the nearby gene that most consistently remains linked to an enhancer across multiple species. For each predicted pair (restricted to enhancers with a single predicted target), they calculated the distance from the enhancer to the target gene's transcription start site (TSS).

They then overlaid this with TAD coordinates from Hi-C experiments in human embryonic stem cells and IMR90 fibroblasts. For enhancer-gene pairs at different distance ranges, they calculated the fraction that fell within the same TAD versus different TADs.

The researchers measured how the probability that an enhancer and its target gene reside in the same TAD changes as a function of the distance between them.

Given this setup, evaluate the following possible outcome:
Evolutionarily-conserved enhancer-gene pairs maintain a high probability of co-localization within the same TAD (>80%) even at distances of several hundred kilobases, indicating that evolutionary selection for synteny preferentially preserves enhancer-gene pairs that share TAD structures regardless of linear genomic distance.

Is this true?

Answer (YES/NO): NO